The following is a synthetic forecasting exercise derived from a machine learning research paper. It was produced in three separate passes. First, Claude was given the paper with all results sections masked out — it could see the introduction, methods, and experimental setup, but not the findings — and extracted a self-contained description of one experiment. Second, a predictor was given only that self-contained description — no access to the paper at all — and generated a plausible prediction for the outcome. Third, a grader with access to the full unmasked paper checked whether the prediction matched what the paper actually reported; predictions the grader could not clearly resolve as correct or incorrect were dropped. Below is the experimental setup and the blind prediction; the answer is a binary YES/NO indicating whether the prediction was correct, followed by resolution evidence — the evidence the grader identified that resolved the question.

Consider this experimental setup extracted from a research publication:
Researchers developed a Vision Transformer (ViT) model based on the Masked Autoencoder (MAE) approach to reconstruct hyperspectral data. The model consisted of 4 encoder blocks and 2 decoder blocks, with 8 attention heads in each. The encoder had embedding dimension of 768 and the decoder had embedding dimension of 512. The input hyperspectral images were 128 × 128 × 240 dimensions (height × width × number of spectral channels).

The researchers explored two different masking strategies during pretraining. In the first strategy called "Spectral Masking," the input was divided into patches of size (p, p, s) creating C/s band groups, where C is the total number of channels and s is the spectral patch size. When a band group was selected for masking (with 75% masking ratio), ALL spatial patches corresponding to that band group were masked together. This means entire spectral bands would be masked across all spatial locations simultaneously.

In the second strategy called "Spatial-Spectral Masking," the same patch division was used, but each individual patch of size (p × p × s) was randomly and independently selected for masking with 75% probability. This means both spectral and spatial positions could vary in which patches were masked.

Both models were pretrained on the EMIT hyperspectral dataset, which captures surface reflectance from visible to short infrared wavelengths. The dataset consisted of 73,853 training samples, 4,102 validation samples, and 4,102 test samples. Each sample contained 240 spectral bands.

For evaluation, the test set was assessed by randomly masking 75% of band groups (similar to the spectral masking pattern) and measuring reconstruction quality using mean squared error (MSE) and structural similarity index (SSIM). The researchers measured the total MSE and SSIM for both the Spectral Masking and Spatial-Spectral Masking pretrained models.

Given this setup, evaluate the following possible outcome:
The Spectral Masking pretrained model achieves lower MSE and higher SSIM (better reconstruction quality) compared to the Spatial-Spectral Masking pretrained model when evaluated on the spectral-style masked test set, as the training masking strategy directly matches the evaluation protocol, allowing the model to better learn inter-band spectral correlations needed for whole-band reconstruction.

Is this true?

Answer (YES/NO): NO